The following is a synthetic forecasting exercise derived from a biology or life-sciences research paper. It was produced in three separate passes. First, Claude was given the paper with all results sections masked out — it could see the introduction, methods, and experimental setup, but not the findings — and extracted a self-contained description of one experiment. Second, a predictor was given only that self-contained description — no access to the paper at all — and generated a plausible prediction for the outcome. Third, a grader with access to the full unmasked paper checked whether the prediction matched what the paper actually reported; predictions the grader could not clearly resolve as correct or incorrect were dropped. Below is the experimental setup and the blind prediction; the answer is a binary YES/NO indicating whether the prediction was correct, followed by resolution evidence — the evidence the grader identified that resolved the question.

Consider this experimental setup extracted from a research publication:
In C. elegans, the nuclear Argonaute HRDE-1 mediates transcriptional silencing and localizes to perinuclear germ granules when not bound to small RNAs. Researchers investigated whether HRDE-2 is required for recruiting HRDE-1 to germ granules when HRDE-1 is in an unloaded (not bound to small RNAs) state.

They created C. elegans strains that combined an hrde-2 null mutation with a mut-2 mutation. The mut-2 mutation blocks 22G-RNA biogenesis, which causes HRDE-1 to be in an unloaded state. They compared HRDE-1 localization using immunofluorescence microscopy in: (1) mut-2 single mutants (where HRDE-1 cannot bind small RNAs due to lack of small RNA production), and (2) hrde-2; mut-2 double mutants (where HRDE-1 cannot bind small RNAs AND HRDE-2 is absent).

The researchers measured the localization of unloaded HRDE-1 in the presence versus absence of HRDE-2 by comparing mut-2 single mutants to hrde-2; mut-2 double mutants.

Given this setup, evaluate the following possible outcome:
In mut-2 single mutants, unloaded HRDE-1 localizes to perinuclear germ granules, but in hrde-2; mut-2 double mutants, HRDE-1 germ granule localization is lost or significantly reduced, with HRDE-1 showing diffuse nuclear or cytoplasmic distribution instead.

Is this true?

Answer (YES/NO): YES